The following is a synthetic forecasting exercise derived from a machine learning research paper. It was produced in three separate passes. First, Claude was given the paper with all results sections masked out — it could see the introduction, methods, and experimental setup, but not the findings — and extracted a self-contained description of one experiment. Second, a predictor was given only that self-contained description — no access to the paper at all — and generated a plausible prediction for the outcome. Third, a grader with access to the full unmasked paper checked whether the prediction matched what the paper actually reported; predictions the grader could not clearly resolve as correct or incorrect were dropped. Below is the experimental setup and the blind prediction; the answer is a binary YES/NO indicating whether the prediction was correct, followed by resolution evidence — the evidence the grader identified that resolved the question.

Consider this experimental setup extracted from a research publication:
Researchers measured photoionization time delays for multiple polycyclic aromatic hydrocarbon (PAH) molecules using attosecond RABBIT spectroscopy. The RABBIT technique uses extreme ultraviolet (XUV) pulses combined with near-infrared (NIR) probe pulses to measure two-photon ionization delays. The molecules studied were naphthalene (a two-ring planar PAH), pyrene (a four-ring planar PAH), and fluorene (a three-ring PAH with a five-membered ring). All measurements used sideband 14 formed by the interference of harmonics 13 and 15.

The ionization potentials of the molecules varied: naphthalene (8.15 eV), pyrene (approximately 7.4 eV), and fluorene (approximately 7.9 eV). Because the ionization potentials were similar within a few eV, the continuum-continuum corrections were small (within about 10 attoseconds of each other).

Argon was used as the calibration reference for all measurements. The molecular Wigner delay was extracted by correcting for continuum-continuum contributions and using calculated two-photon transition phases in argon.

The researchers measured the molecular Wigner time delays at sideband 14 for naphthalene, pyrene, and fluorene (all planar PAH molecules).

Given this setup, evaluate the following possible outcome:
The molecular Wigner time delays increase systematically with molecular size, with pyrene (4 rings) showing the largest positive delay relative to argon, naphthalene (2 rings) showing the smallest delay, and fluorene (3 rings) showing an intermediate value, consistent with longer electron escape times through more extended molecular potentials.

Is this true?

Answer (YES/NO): NO